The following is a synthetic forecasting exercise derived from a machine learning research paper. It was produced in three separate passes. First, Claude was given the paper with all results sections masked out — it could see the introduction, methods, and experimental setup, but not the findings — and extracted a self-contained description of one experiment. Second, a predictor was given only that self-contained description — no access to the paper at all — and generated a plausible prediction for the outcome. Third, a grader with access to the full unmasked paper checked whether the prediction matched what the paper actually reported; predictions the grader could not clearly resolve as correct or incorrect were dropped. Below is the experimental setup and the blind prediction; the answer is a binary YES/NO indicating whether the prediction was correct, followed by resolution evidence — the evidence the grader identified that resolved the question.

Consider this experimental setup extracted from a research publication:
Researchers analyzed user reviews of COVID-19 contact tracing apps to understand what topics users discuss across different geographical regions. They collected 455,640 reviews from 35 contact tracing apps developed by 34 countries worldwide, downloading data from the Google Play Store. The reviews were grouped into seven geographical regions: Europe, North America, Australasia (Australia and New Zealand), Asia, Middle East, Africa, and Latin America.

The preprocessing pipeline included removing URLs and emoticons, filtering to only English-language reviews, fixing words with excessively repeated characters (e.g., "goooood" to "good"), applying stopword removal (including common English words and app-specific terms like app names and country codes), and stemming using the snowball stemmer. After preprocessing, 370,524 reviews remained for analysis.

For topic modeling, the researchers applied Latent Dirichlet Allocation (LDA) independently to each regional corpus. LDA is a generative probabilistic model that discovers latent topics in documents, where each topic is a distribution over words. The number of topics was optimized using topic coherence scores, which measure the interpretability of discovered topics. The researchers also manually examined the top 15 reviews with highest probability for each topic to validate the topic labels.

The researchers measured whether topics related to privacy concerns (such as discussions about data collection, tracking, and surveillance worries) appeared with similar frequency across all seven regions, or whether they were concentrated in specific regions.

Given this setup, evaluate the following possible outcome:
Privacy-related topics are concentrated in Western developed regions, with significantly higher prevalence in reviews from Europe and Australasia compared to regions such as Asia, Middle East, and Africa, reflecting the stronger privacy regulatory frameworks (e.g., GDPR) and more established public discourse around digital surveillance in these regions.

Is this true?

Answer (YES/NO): NO